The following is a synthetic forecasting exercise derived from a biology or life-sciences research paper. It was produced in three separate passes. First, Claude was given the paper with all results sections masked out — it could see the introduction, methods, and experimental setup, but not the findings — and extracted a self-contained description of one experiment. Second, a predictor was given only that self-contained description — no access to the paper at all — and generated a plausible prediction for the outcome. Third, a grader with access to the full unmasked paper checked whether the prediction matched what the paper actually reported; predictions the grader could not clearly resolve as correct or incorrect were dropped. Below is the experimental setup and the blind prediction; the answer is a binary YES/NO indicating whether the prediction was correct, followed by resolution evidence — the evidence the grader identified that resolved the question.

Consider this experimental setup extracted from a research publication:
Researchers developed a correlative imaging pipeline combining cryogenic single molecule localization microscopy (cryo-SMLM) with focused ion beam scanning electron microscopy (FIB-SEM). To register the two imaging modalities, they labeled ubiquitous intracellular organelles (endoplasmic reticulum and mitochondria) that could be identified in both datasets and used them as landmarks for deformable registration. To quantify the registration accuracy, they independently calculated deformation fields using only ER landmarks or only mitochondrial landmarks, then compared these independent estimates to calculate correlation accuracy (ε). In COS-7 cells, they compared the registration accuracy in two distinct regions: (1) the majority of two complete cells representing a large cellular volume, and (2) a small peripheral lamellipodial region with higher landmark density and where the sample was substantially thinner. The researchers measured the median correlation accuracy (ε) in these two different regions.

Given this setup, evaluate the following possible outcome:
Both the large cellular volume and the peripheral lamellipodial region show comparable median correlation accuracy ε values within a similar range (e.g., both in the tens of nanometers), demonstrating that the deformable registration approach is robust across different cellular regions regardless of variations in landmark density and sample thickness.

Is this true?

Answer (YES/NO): NO